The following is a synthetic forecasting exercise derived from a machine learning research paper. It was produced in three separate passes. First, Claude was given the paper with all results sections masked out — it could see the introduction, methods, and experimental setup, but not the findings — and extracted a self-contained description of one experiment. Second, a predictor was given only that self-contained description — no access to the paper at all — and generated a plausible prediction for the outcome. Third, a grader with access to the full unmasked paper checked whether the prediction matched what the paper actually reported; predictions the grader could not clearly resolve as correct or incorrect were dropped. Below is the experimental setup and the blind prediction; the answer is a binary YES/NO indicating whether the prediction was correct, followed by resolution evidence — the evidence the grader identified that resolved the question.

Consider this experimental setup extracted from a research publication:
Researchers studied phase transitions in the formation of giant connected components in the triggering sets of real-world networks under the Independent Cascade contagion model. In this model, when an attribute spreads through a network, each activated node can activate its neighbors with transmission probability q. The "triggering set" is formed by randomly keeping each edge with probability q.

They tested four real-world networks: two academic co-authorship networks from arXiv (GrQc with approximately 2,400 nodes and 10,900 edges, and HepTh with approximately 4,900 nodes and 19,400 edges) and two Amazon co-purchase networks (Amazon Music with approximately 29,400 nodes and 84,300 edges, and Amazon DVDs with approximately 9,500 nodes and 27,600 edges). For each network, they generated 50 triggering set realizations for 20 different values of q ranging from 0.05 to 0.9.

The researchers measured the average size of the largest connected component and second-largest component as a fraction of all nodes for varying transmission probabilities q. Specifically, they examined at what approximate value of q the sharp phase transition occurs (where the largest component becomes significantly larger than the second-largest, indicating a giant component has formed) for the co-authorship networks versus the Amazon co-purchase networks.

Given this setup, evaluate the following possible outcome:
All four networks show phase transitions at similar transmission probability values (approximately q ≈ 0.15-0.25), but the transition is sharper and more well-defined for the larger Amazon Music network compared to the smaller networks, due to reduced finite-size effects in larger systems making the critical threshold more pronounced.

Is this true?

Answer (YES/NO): NO